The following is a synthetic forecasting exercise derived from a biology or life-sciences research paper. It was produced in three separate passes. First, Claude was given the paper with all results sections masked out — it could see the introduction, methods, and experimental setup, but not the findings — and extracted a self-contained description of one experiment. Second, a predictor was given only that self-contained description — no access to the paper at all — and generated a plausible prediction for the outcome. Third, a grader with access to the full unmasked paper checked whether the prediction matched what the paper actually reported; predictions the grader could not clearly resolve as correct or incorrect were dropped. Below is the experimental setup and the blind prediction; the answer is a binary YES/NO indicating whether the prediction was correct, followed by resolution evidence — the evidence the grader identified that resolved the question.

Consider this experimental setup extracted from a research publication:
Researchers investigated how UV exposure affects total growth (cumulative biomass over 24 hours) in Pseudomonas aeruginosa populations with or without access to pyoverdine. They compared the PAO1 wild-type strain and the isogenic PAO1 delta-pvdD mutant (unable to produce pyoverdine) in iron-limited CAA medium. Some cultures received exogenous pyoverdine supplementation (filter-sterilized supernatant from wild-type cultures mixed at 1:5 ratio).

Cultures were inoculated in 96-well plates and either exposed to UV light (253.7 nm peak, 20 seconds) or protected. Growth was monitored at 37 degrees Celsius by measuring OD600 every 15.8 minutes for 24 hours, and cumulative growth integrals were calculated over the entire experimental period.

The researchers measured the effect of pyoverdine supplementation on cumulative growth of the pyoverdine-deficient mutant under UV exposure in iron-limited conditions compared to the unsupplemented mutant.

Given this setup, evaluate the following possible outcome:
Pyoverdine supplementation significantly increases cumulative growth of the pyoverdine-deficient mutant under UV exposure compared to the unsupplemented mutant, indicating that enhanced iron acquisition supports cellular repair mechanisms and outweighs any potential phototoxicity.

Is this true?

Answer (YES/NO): YES